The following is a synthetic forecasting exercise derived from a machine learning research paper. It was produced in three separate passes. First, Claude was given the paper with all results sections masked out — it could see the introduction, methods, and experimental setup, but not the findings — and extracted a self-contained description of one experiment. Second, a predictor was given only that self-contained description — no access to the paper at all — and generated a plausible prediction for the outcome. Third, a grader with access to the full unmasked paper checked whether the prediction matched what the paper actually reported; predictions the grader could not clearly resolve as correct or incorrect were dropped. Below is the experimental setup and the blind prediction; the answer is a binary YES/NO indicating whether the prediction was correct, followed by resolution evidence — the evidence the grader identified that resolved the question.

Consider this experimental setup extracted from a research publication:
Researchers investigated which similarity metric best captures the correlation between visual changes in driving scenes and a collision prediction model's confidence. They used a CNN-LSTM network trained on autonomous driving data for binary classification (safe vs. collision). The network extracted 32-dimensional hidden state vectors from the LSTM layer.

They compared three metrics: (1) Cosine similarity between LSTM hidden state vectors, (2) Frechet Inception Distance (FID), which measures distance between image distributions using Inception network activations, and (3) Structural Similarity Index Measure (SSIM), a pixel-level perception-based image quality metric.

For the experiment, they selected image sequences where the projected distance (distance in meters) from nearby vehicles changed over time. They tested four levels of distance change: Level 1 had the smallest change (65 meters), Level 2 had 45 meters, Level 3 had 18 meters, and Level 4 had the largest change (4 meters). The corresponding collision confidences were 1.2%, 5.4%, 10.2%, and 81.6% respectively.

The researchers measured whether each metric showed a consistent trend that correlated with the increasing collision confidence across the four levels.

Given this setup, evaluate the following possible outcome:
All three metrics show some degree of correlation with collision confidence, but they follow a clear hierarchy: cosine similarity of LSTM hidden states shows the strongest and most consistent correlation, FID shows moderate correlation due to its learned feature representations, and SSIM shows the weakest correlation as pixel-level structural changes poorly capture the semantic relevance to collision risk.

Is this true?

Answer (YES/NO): NO